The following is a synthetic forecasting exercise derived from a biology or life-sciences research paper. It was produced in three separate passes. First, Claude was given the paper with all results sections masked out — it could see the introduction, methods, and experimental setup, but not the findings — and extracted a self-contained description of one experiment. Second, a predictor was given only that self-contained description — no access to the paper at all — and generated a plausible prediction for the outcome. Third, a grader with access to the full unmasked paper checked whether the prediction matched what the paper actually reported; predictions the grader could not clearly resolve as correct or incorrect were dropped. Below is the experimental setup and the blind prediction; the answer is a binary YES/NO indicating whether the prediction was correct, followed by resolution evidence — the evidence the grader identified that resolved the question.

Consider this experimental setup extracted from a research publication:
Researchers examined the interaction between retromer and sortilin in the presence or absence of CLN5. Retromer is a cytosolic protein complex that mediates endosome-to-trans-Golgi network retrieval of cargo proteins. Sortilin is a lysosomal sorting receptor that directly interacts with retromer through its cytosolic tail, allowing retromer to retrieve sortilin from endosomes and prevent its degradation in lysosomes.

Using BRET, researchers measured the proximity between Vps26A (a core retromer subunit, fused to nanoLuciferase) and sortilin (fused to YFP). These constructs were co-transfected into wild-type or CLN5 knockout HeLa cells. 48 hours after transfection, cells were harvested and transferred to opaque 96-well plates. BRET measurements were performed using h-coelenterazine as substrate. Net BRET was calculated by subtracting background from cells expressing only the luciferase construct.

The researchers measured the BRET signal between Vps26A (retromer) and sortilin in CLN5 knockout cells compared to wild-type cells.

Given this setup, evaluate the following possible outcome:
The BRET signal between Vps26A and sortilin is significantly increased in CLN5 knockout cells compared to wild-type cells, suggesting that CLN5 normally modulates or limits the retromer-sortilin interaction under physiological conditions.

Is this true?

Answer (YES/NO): NO